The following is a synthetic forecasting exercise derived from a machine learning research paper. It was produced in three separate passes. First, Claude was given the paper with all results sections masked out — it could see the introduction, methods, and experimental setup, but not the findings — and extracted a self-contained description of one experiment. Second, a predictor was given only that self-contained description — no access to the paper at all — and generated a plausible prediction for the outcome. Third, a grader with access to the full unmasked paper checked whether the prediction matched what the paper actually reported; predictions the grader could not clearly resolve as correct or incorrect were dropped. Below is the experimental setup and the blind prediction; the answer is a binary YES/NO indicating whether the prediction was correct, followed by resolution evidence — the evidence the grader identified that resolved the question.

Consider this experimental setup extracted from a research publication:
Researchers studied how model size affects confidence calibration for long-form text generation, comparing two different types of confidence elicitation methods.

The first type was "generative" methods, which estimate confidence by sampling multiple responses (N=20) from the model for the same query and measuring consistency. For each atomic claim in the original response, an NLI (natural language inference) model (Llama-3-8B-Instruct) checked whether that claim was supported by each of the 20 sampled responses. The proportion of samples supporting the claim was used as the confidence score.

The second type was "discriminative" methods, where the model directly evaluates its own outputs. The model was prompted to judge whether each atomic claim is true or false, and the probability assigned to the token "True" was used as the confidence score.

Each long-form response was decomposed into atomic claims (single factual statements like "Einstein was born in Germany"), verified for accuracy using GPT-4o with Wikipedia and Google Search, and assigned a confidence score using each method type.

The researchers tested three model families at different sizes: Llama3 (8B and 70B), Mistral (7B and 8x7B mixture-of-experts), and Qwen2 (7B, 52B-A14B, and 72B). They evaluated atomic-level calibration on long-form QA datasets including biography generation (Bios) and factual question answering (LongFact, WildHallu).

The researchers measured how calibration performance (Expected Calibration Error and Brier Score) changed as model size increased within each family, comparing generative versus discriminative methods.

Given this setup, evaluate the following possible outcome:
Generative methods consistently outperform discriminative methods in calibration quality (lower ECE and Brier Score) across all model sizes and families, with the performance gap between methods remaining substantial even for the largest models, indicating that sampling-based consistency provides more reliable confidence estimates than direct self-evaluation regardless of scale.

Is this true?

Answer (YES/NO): NO